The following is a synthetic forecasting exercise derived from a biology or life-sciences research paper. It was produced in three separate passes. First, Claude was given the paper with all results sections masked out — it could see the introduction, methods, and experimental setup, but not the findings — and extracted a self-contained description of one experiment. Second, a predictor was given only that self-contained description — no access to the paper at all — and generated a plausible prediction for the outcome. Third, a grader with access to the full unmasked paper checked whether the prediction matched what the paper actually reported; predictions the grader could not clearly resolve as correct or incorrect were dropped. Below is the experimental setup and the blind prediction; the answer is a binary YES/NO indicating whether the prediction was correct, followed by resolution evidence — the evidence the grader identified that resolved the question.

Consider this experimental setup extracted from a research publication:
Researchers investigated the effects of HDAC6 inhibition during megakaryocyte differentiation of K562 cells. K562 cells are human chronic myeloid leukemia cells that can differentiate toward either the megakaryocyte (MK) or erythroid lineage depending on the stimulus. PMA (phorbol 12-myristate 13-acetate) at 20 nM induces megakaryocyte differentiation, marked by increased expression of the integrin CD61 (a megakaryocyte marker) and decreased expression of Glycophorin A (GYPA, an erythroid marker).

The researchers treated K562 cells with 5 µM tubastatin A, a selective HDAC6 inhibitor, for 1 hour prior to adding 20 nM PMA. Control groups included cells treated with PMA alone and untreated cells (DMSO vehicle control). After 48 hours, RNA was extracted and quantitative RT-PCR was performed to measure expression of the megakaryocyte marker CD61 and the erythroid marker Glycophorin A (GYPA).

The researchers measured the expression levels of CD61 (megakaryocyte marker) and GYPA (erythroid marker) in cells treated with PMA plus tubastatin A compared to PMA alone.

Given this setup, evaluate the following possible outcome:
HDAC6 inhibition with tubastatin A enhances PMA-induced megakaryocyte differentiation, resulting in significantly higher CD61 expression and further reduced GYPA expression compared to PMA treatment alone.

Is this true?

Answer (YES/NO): NO